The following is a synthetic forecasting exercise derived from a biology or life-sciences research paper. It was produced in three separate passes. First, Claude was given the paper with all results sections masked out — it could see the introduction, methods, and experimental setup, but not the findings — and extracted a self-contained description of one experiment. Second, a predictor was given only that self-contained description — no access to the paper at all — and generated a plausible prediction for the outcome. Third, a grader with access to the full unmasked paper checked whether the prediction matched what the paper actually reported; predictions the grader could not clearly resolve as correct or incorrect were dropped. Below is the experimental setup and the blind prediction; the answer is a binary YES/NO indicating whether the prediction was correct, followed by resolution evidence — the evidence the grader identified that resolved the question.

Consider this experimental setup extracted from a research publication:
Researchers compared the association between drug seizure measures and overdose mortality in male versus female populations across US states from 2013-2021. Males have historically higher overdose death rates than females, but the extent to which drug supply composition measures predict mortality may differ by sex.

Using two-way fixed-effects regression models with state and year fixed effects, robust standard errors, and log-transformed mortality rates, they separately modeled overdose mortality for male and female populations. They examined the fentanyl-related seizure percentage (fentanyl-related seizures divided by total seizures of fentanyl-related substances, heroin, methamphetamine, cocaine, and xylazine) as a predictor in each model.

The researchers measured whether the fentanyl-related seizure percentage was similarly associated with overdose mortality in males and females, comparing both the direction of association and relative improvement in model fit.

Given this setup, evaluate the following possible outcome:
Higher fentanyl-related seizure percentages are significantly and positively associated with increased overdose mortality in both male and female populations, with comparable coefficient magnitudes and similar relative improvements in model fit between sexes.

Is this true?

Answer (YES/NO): NO